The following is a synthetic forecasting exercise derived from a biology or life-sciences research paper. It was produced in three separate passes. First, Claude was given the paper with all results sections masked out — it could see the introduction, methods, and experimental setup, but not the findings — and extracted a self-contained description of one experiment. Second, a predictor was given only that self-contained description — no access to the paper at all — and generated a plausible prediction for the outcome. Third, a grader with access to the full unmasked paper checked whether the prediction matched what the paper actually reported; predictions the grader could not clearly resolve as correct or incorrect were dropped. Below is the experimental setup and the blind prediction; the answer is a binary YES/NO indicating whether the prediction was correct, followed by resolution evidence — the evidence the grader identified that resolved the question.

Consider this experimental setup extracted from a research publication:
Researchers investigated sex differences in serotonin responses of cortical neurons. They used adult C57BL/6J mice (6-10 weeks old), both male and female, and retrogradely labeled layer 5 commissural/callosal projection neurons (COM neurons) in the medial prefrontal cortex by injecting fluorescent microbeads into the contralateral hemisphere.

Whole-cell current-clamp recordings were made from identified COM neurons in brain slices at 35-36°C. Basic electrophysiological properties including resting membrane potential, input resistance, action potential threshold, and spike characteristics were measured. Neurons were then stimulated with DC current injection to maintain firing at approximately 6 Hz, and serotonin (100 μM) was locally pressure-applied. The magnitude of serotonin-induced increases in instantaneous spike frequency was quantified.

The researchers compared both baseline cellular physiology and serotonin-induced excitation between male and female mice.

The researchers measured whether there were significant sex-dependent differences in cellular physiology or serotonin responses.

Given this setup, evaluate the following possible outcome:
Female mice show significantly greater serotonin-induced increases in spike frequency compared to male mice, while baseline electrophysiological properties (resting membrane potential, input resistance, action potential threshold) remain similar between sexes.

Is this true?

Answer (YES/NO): NO